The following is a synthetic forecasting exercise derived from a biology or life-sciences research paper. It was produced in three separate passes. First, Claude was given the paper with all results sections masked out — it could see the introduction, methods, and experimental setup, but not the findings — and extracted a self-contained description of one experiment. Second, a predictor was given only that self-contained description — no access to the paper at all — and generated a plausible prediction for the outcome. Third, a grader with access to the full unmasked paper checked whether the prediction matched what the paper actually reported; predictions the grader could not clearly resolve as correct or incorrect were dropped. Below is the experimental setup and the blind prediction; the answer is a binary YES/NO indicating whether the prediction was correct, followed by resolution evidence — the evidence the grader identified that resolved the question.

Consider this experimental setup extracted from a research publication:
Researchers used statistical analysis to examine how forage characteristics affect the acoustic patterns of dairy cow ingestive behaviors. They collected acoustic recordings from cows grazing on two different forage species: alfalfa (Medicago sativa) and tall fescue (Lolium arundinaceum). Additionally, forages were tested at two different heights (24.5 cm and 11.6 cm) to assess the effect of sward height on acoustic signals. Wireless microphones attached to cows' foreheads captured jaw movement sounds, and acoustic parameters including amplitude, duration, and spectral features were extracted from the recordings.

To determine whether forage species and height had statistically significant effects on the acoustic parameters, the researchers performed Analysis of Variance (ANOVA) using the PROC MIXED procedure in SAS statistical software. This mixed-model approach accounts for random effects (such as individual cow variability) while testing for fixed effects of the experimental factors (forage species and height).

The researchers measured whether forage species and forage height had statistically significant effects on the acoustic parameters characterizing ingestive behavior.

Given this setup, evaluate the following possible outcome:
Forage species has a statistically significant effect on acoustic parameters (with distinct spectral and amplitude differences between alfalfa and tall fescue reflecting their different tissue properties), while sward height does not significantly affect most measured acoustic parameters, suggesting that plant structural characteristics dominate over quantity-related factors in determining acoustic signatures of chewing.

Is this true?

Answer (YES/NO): NO